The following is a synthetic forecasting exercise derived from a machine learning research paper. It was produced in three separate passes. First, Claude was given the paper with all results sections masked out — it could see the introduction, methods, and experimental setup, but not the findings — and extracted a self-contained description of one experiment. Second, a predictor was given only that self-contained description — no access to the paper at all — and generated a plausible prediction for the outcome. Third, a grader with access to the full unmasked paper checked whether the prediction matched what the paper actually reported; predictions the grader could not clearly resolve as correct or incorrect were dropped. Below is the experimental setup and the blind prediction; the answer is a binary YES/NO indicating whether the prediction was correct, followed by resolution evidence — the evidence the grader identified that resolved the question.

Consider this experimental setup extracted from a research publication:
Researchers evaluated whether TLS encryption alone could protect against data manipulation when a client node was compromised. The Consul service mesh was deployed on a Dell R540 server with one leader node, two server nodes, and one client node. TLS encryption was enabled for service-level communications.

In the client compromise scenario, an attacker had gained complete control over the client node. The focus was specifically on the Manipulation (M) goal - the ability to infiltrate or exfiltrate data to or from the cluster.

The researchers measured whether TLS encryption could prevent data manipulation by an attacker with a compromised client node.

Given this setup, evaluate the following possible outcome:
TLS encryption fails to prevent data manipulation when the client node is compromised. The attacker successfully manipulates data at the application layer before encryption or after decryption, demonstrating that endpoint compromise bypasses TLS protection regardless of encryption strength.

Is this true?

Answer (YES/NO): YES